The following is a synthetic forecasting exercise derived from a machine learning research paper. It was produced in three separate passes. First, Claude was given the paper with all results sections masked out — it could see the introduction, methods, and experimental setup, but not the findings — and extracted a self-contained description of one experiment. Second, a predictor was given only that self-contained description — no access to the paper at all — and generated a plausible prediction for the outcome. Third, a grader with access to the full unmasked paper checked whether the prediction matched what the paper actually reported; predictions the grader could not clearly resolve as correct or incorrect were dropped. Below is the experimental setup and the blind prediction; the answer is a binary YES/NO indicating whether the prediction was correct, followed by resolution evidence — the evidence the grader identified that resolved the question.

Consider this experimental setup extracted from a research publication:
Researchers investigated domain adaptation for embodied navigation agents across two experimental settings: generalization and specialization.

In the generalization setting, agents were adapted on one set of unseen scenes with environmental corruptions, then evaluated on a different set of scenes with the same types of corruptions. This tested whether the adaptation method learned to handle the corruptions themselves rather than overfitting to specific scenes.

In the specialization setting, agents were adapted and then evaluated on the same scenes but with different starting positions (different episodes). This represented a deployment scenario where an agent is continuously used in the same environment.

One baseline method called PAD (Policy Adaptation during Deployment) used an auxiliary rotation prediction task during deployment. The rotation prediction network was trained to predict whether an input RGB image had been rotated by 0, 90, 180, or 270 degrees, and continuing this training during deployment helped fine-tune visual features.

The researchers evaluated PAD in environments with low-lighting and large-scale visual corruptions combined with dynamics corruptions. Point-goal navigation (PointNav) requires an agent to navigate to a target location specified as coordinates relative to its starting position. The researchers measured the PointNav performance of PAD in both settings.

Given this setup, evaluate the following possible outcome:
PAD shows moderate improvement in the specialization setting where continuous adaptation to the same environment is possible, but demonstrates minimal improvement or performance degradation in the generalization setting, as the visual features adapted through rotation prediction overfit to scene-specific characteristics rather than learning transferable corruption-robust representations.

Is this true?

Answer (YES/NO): YES